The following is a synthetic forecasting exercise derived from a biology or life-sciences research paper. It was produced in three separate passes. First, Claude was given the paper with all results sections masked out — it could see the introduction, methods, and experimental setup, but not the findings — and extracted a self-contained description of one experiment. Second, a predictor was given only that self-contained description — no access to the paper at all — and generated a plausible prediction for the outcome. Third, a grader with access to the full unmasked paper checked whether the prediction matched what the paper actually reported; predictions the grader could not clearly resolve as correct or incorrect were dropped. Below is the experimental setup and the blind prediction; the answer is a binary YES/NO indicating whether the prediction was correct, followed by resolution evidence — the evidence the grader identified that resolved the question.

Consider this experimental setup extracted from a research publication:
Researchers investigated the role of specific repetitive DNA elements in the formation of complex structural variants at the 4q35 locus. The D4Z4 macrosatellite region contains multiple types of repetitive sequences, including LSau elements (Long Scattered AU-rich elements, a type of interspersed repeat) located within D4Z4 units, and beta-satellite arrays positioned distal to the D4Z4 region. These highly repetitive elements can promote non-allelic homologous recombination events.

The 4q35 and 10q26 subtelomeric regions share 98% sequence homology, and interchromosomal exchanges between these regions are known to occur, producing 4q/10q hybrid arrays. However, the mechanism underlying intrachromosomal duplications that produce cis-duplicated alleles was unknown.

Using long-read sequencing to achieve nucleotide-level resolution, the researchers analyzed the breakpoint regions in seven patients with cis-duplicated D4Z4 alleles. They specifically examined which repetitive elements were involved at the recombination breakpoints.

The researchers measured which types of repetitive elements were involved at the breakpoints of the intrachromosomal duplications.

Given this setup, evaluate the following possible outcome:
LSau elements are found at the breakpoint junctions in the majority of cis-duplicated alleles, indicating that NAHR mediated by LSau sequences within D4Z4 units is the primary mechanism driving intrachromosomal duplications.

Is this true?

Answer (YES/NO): NO